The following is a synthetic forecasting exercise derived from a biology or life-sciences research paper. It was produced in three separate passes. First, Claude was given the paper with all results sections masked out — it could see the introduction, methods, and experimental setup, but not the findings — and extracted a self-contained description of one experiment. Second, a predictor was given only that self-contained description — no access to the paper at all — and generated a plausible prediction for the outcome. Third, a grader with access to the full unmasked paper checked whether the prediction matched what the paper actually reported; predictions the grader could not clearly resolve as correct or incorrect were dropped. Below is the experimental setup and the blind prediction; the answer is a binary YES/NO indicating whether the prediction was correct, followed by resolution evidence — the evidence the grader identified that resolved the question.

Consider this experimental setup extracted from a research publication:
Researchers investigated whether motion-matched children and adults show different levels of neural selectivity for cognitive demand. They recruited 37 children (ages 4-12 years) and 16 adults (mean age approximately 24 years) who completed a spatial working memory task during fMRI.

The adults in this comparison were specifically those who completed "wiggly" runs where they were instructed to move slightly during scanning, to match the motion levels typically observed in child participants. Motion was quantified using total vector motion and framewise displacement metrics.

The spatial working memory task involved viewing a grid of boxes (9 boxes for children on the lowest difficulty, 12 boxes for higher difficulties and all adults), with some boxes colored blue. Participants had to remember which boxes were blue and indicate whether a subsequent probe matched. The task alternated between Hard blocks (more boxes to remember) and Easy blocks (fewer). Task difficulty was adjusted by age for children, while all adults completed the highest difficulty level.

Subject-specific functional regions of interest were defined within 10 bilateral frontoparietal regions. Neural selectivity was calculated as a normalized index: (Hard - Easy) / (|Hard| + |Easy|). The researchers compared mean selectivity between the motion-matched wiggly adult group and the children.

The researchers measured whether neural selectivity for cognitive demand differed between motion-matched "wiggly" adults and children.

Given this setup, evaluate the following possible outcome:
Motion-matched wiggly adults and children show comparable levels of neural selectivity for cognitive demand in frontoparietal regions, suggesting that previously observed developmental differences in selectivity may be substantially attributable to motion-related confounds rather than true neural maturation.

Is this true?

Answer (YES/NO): NO